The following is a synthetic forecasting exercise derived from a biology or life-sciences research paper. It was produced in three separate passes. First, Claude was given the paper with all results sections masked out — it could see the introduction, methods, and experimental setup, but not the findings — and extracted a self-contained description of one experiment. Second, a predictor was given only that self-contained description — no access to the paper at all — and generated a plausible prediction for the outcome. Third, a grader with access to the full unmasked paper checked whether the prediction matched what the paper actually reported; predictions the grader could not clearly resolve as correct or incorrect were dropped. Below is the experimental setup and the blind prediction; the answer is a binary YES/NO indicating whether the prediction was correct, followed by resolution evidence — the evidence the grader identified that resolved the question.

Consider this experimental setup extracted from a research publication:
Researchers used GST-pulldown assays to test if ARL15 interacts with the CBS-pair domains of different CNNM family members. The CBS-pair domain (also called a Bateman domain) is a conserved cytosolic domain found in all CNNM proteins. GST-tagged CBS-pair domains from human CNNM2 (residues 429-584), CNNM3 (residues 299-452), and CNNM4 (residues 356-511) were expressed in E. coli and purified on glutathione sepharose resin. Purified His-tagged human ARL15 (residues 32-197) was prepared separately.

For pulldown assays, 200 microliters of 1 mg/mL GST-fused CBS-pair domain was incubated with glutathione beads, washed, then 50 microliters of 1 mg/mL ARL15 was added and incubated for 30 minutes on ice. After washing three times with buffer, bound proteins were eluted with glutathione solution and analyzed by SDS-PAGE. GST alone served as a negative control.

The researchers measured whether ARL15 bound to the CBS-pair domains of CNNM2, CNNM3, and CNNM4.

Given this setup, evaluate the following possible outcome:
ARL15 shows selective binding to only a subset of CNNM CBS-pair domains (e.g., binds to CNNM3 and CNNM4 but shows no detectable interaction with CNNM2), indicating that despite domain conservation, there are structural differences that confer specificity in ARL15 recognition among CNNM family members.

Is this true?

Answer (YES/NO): NO